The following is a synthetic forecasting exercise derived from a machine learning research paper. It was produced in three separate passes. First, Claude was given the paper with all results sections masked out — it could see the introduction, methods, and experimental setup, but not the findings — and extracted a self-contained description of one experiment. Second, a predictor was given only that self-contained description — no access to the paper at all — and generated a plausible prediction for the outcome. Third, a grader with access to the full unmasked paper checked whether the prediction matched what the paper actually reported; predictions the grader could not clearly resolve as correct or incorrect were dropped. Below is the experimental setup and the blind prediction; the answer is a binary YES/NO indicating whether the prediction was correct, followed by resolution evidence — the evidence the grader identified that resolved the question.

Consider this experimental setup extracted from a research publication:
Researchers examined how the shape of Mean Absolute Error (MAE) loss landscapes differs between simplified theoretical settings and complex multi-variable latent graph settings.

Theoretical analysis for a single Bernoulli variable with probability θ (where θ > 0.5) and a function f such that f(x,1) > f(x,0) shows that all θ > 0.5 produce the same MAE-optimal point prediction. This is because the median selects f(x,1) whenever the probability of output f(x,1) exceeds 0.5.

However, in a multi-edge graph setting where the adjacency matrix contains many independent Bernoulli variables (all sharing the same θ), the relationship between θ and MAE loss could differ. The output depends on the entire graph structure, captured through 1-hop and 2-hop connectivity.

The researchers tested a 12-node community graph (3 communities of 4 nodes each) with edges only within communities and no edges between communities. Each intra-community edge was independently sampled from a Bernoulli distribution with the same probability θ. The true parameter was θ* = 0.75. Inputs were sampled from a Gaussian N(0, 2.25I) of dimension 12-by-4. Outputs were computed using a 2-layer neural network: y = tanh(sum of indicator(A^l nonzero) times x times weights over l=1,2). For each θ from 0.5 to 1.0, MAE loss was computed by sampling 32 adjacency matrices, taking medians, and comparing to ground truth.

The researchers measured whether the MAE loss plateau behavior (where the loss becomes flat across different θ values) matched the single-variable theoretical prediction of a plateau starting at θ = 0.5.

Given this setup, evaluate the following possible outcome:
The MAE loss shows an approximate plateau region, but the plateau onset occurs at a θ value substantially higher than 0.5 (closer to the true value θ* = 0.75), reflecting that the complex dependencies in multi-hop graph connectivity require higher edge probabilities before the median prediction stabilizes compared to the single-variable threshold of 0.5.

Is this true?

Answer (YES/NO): YES